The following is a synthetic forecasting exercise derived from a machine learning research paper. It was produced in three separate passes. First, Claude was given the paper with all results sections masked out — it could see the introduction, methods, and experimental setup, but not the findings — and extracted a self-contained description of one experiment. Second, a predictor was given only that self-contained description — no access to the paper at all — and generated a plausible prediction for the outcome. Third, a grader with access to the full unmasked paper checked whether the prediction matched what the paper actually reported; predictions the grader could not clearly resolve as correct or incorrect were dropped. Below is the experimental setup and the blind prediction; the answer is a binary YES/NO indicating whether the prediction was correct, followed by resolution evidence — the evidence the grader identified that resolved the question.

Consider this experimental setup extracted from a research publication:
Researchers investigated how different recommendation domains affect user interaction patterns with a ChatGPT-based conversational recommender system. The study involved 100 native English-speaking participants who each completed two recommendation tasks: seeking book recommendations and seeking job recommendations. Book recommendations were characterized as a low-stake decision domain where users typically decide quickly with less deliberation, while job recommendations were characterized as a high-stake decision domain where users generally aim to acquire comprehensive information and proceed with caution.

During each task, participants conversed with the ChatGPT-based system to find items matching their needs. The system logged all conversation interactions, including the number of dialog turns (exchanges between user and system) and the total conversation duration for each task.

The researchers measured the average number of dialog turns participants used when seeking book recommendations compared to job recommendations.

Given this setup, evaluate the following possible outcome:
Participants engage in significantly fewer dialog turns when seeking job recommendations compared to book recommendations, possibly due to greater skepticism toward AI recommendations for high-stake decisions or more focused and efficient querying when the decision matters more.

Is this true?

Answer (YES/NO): NO